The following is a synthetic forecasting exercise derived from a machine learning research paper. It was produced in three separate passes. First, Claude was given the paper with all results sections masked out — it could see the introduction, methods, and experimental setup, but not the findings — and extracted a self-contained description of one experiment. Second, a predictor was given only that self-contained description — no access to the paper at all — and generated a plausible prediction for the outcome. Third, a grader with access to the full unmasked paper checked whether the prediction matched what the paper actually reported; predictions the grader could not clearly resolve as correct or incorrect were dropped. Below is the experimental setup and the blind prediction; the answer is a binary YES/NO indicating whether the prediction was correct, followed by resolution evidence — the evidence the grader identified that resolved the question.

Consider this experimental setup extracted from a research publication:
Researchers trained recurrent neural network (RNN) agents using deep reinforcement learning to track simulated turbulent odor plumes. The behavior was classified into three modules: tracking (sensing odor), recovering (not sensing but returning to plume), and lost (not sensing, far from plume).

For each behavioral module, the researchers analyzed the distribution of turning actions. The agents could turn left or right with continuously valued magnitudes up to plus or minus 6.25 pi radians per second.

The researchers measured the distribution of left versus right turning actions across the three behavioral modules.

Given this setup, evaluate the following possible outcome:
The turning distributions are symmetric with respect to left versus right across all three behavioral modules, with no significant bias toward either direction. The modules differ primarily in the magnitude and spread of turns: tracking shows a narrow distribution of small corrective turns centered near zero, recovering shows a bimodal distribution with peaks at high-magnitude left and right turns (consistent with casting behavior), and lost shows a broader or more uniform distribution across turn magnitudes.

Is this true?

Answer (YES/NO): NO